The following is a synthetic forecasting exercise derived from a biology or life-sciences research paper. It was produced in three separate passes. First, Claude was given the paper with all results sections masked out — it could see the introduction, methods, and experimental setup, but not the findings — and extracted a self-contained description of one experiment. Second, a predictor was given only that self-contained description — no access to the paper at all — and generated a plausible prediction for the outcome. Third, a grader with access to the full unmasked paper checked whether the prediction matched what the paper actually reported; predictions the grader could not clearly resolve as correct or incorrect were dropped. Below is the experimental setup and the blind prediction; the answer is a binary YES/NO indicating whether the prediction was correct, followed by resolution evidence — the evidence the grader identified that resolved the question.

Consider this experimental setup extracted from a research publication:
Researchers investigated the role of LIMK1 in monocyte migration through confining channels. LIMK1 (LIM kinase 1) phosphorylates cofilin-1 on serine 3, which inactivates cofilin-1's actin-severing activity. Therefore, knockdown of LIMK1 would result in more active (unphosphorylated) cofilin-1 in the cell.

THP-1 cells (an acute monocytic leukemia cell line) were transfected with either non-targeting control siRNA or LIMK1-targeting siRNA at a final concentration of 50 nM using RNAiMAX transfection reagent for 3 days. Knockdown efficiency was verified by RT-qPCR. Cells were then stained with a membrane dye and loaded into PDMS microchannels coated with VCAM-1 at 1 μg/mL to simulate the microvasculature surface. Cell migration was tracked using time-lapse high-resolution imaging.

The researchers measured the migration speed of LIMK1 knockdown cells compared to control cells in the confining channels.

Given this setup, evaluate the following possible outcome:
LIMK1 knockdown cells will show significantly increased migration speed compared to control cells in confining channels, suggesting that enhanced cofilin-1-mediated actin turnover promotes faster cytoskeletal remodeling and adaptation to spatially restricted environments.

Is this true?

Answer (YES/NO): NO